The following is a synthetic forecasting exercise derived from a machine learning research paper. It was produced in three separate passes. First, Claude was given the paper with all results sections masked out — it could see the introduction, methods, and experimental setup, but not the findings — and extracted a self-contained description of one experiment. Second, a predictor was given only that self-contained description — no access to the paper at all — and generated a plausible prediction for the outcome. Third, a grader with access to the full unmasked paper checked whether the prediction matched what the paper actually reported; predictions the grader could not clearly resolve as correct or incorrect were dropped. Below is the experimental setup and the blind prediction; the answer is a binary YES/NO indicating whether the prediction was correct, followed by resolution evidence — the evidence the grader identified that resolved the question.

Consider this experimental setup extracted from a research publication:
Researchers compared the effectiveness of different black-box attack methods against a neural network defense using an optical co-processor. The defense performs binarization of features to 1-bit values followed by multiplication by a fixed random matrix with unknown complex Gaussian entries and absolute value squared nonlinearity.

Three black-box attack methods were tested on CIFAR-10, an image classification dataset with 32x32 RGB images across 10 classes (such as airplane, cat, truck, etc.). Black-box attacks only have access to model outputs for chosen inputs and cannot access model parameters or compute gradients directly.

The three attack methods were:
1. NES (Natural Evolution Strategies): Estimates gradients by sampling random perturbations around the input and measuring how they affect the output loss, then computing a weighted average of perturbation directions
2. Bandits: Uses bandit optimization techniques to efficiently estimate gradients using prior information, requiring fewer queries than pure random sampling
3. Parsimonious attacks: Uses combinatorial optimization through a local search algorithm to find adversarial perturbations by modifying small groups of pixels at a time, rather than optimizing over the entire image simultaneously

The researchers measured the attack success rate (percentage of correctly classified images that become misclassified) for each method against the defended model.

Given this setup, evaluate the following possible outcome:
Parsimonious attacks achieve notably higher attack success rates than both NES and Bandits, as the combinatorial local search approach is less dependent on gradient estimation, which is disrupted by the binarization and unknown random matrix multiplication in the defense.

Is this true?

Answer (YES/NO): NO